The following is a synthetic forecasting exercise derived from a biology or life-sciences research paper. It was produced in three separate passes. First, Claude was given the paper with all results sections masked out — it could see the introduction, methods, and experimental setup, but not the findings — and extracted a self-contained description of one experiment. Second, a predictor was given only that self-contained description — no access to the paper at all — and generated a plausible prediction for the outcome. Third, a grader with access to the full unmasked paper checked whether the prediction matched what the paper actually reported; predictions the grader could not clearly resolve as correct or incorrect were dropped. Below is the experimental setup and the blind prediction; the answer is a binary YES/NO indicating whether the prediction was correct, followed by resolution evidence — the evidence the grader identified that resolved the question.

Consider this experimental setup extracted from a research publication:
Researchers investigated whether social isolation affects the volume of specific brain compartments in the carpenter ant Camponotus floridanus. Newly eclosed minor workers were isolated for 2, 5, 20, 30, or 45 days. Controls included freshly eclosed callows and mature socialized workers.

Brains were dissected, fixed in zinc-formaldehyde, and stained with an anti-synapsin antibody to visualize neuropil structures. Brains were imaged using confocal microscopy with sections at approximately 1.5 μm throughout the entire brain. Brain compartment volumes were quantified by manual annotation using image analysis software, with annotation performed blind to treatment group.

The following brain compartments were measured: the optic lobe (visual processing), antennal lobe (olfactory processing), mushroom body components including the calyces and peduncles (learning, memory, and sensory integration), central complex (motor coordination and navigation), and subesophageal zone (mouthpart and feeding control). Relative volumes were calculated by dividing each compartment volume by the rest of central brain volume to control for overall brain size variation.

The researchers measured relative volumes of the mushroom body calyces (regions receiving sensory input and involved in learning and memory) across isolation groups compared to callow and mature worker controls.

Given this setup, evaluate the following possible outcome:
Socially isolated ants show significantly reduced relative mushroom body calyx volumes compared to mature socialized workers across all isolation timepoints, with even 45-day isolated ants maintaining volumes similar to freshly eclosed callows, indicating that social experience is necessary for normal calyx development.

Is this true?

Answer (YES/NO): NO